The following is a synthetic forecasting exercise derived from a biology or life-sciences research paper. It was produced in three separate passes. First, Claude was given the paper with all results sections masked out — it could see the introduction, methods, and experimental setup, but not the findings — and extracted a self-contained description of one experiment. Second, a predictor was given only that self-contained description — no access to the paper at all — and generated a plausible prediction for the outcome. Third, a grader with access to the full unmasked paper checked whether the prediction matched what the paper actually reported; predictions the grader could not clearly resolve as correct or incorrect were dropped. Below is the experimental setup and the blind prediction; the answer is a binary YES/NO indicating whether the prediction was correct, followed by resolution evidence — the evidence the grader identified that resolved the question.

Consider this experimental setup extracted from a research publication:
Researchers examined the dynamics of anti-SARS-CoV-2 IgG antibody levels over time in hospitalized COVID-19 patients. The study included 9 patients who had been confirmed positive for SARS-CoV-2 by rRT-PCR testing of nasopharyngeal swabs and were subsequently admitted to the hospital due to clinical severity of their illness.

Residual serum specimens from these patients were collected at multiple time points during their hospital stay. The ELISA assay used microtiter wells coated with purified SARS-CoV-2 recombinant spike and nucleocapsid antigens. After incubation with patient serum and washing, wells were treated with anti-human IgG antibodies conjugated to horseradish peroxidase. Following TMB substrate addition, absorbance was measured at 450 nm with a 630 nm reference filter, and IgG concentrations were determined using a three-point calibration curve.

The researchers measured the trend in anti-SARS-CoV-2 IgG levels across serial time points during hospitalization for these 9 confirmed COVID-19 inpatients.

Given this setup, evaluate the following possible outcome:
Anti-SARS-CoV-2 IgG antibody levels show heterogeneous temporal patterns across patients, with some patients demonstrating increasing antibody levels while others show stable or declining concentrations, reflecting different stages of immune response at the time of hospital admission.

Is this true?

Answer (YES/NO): YES